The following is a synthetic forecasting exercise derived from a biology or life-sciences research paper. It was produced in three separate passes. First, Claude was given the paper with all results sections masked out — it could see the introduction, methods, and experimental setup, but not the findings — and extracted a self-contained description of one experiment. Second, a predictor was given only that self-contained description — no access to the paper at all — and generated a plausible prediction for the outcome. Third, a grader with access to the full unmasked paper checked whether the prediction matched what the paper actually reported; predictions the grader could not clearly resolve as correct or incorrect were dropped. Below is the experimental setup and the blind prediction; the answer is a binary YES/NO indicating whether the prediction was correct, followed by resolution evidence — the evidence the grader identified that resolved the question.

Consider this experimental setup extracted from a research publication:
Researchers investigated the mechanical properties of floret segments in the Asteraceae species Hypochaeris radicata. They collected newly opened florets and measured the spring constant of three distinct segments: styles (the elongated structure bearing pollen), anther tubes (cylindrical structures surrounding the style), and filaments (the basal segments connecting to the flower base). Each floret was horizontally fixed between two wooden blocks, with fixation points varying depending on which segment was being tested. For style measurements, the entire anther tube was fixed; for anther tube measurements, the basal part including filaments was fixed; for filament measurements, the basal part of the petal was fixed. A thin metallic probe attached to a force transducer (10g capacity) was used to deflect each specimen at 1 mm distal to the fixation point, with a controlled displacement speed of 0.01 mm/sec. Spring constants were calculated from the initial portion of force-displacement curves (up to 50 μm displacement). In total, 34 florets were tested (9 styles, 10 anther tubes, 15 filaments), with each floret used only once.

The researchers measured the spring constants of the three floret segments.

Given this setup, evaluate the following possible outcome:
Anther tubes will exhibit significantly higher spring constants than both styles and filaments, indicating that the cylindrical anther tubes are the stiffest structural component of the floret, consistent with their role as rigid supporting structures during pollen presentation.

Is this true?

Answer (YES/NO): YES